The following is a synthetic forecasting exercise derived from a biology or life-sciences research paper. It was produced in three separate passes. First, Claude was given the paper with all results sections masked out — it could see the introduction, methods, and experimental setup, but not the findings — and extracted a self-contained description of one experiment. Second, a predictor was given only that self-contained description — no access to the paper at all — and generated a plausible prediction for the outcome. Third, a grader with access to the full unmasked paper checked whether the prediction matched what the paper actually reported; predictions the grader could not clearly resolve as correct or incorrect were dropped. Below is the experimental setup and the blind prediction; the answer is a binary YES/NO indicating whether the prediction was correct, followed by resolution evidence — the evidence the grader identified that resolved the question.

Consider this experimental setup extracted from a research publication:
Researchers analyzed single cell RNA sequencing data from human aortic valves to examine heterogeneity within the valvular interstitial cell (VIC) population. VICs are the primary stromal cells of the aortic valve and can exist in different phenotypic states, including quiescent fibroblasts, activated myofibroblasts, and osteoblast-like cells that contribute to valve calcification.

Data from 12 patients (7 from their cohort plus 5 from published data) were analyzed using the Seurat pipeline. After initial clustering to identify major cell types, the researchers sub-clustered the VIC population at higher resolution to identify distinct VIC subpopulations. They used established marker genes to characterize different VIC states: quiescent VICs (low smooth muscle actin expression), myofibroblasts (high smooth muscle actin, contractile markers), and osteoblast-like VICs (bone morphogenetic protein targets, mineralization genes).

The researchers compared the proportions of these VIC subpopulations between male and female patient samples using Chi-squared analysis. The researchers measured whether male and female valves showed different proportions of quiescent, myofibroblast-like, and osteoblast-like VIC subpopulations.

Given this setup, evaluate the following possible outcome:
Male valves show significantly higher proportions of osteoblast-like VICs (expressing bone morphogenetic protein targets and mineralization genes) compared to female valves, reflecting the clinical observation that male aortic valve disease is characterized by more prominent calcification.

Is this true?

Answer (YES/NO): NO